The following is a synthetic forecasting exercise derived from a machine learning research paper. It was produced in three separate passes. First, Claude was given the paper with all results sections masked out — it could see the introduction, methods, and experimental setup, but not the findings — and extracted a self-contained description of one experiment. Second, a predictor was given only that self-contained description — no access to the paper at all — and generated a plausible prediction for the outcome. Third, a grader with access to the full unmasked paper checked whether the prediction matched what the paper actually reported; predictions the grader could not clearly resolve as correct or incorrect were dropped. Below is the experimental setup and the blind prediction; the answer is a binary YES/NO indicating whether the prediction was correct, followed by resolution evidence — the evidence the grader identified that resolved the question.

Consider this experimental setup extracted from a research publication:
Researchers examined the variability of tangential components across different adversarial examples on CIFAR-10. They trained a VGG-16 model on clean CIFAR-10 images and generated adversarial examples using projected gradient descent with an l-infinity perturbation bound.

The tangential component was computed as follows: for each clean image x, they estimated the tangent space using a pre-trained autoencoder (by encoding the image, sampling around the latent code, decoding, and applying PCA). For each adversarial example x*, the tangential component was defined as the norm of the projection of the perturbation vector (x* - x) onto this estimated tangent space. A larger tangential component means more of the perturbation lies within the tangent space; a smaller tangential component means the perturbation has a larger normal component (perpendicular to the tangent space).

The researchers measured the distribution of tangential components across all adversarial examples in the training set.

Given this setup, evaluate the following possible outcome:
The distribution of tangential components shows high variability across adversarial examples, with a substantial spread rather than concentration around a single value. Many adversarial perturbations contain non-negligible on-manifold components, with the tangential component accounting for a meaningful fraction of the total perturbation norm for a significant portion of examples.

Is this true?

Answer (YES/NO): YES